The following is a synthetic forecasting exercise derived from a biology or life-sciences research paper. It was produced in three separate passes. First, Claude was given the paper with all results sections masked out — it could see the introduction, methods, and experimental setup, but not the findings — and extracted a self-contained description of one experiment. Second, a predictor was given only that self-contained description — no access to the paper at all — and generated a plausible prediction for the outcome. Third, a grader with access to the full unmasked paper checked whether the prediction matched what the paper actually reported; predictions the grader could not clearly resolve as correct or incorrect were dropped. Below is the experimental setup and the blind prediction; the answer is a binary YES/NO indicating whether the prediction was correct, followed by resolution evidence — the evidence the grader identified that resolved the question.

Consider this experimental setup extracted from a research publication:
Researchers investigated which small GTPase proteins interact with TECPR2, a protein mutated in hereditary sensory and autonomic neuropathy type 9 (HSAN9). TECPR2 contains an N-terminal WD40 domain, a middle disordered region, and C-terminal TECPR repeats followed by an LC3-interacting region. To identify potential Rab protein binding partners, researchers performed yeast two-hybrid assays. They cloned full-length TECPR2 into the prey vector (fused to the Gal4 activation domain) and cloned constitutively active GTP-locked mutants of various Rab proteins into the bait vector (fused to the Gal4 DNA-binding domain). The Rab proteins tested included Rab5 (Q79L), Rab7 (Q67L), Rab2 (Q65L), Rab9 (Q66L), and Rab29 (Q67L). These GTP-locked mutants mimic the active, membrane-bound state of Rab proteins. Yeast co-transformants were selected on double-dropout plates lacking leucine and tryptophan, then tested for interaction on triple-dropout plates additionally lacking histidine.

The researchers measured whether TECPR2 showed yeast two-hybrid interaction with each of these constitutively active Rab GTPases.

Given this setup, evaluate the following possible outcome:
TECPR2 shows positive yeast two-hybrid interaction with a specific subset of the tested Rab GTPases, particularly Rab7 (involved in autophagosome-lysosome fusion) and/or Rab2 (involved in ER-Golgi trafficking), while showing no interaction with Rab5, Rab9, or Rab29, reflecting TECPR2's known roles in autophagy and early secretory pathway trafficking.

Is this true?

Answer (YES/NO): NO